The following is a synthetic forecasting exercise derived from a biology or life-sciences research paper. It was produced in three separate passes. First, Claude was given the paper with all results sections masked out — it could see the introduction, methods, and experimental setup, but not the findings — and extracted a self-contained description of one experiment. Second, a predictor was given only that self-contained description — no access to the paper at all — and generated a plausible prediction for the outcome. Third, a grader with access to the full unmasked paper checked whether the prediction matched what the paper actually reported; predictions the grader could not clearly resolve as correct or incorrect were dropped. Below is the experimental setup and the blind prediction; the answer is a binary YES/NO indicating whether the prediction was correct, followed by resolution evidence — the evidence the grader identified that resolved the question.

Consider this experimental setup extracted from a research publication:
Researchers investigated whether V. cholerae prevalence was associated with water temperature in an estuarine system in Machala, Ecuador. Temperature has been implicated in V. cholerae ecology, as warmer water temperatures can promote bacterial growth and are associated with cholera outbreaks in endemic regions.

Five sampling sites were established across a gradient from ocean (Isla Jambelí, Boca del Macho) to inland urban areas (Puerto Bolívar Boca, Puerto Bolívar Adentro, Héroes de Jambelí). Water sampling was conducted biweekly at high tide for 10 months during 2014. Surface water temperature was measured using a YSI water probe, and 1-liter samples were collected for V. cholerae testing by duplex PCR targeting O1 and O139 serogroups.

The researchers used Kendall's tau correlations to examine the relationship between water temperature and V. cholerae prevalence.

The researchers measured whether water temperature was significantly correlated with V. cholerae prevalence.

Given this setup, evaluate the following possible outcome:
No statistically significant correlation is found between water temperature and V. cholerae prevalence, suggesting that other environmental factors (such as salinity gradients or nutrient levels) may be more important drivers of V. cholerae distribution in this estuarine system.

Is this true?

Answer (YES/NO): YES